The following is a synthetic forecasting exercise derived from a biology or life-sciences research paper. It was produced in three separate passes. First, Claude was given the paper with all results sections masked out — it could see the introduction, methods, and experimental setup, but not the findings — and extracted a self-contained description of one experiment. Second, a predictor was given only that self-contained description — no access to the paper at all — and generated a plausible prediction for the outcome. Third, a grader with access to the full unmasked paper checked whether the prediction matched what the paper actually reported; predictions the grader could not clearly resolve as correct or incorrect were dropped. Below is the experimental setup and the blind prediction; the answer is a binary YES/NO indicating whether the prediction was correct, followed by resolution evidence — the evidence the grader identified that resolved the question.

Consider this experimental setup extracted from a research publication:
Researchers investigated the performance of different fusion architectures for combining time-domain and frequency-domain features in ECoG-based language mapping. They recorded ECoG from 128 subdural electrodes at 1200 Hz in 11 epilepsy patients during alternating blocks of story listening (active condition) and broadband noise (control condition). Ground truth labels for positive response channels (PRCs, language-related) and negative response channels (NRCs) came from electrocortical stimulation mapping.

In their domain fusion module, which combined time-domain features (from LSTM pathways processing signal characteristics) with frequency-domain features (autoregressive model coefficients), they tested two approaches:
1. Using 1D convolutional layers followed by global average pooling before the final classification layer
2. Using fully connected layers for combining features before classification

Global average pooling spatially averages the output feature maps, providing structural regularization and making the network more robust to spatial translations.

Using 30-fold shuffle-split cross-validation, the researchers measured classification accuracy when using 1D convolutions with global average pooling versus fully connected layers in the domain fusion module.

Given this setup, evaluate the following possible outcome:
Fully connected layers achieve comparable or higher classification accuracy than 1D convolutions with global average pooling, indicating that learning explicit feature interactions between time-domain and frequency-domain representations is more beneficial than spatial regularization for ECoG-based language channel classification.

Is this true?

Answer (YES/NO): YES